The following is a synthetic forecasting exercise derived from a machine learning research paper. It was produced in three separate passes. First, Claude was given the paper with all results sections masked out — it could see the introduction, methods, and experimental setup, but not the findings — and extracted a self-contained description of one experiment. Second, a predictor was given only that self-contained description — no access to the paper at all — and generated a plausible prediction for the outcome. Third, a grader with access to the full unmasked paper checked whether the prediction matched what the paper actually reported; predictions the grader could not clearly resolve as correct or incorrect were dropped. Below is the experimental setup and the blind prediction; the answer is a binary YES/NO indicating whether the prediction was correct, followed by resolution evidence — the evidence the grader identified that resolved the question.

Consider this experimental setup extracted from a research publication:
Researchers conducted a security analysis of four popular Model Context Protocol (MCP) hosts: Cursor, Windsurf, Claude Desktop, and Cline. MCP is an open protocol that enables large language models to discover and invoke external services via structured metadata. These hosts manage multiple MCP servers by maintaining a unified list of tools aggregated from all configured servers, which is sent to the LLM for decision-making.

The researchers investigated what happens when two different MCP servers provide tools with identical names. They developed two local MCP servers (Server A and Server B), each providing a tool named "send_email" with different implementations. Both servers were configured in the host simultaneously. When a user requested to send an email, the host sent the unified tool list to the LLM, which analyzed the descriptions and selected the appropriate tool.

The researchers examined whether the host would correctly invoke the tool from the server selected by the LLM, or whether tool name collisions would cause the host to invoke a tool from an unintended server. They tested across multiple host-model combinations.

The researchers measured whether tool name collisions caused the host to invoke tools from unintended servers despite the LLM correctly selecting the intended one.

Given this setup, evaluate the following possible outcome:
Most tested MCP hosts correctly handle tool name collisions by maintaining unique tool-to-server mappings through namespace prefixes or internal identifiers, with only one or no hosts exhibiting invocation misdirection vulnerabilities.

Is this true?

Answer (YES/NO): YES